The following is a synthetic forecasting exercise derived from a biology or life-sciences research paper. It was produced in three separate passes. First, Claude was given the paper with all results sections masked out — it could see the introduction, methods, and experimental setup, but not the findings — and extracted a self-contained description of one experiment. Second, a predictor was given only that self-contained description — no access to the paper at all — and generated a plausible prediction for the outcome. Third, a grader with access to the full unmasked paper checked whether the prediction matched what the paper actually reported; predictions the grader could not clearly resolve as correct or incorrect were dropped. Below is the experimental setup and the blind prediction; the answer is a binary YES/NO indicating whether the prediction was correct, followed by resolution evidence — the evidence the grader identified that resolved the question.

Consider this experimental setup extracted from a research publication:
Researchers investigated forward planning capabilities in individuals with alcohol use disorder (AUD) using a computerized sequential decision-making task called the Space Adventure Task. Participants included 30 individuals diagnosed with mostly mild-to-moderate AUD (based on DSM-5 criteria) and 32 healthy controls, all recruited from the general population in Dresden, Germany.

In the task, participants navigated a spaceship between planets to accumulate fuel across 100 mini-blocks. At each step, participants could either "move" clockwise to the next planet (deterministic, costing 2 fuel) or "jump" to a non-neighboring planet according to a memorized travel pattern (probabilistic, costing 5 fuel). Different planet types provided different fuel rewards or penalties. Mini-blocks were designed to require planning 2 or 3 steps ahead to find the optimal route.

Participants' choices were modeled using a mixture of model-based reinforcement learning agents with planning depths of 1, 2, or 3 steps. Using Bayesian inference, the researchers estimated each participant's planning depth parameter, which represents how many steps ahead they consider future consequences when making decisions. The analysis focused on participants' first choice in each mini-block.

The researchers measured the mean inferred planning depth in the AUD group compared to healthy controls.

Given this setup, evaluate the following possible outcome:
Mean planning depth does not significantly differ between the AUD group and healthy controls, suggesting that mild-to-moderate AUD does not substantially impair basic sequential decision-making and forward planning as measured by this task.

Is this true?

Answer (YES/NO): YES